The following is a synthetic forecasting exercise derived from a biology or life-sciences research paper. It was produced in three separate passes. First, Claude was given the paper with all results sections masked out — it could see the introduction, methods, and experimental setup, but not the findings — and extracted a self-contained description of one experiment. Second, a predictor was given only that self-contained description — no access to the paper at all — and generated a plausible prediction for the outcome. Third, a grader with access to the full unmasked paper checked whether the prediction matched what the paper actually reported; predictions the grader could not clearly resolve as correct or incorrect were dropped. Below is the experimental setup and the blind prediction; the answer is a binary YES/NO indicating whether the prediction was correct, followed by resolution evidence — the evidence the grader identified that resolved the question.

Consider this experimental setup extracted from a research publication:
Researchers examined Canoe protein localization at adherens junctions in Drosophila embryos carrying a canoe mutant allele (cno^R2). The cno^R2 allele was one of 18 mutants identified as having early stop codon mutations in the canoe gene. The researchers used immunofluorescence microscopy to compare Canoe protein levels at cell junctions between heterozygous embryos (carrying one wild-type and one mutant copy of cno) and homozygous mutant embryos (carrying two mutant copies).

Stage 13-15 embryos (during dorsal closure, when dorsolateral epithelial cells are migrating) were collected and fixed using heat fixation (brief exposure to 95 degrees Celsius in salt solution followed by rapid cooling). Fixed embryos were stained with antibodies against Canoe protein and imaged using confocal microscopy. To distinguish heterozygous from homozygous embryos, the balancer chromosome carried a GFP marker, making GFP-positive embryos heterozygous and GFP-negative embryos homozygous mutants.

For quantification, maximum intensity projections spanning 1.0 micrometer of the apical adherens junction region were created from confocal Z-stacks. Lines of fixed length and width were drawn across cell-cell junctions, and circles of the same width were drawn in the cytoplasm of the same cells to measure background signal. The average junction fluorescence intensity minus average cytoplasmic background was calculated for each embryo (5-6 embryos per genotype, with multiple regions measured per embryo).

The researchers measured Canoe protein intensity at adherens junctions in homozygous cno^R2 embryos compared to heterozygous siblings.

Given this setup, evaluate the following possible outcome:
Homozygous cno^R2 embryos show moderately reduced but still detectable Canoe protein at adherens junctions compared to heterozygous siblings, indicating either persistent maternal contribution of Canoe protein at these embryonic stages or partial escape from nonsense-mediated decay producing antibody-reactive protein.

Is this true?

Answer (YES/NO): YES